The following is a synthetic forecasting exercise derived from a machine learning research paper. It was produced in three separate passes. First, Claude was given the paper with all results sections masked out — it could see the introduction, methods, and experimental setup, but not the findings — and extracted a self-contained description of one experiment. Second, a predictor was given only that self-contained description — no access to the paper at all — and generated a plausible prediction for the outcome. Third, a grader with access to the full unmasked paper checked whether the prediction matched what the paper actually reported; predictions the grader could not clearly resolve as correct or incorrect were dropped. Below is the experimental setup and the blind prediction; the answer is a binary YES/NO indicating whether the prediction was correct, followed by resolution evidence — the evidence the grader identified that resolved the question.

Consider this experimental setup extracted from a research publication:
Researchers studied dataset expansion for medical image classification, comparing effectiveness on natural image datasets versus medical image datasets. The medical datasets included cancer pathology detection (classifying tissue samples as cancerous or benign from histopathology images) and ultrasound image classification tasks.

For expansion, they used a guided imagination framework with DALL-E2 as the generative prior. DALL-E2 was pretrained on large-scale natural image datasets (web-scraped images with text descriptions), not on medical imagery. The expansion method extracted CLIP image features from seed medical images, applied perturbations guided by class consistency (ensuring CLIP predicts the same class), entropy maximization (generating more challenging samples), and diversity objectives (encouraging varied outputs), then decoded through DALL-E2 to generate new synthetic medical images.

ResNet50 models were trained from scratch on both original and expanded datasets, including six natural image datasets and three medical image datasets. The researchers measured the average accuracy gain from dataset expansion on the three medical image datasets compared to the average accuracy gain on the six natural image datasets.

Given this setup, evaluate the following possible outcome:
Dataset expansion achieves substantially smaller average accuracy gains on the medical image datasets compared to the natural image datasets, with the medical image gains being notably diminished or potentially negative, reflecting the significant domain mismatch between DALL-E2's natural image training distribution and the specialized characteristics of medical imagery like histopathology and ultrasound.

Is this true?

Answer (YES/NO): NO